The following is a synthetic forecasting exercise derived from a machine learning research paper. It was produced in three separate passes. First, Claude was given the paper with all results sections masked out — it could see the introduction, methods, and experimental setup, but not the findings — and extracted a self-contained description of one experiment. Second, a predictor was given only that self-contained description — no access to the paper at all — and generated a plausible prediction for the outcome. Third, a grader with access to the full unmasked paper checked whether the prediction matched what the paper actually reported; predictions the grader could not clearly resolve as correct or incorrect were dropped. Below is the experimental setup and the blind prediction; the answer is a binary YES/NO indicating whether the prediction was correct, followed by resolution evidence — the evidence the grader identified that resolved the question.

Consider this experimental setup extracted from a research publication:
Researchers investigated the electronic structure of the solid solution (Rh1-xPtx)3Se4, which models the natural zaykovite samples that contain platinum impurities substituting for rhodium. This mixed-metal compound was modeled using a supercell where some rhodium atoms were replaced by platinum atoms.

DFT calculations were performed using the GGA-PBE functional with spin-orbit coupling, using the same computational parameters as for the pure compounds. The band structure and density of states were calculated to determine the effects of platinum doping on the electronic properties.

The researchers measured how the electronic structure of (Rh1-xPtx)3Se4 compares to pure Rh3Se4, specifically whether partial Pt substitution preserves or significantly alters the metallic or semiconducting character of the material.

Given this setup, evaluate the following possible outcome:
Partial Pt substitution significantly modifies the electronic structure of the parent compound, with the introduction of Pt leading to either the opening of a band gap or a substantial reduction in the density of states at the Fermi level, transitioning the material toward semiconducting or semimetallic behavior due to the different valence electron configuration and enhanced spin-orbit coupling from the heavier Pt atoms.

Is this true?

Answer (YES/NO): NO